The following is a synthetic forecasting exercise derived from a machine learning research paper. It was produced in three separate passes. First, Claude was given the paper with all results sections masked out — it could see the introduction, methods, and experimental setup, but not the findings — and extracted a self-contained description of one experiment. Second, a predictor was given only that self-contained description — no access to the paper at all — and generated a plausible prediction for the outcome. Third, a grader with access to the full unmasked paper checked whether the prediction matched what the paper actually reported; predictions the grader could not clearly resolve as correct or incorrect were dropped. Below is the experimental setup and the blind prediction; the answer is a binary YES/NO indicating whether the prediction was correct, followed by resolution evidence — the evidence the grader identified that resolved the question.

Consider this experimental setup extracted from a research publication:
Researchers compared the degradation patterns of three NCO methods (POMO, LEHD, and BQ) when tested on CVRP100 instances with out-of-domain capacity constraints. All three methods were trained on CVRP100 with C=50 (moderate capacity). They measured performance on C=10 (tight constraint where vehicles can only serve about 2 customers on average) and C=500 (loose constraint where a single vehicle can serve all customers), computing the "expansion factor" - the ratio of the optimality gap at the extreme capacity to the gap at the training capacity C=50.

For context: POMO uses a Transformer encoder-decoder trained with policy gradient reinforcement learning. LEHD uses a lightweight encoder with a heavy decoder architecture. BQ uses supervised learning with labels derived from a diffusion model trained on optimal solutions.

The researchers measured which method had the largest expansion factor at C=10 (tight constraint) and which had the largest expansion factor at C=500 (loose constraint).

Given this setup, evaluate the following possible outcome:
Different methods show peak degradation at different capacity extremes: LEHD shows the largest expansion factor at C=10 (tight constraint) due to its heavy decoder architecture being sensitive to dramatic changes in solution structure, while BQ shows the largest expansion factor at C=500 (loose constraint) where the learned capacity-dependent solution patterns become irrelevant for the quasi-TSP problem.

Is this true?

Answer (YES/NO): NO